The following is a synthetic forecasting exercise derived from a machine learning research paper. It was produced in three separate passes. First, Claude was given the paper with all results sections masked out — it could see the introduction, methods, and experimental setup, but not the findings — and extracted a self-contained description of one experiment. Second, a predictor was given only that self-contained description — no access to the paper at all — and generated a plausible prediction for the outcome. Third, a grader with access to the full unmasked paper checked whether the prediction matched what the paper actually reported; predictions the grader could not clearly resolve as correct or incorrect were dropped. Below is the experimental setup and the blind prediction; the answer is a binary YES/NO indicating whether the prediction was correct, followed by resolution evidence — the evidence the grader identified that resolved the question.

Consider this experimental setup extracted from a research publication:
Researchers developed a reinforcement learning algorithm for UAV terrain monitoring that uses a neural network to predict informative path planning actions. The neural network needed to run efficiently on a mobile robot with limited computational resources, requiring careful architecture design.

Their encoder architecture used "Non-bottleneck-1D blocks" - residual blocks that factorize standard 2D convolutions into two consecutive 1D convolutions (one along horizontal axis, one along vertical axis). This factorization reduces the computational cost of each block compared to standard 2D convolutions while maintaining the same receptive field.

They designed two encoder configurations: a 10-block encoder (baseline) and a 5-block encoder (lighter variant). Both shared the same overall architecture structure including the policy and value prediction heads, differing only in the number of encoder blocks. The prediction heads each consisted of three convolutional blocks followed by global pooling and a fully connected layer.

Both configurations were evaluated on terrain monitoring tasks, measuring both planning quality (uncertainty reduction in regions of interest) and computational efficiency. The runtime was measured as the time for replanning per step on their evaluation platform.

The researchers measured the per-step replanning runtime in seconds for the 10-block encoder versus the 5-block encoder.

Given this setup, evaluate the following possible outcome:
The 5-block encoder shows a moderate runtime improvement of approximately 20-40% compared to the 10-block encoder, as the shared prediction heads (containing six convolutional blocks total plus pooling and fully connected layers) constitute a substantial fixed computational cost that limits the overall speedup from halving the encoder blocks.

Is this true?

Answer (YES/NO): NO